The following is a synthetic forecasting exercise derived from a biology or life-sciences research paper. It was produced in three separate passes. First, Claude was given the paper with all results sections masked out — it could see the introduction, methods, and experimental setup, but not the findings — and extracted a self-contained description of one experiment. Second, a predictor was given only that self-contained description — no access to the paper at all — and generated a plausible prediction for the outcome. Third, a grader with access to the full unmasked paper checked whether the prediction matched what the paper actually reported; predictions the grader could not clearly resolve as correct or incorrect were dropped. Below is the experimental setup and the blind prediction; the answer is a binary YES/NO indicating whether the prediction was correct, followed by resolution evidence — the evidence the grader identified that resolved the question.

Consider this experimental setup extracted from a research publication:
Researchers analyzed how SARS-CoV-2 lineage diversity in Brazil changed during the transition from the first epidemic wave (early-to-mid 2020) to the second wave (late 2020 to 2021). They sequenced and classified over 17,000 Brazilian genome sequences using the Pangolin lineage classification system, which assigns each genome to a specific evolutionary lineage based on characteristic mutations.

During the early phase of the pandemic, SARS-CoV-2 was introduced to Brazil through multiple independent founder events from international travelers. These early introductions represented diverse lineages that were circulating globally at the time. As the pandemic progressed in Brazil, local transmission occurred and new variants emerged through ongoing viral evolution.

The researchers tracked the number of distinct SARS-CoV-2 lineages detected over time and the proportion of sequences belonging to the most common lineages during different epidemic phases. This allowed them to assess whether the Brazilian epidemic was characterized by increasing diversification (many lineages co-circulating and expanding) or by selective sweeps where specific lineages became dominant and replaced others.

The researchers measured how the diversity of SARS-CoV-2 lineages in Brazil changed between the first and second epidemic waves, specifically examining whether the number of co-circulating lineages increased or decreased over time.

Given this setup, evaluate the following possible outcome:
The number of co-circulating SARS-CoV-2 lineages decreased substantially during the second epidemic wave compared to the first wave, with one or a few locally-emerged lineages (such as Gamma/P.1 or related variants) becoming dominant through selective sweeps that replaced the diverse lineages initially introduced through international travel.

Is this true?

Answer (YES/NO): YES